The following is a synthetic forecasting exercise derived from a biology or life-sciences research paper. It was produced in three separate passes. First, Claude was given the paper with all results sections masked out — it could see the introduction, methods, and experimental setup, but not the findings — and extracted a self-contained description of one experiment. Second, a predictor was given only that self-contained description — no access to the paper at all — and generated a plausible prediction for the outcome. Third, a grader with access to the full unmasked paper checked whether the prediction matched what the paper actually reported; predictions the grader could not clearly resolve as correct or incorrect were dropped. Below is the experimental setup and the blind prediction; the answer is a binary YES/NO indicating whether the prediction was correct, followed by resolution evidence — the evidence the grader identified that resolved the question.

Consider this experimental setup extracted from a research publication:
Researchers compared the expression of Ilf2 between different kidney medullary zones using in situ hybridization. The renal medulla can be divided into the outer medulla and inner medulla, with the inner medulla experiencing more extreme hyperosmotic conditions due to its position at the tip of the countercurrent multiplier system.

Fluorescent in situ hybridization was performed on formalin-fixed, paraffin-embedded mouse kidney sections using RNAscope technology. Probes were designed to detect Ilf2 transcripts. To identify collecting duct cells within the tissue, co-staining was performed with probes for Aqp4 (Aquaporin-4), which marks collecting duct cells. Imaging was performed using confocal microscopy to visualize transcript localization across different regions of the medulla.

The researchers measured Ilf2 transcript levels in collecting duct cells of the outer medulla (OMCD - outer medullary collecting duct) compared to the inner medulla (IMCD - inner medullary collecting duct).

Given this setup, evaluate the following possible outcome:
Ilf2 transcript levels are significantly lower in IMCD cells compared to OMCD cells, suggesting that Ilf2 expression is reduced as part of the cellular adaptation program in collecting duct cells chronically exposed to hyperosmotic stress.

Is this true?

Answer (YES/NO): NO